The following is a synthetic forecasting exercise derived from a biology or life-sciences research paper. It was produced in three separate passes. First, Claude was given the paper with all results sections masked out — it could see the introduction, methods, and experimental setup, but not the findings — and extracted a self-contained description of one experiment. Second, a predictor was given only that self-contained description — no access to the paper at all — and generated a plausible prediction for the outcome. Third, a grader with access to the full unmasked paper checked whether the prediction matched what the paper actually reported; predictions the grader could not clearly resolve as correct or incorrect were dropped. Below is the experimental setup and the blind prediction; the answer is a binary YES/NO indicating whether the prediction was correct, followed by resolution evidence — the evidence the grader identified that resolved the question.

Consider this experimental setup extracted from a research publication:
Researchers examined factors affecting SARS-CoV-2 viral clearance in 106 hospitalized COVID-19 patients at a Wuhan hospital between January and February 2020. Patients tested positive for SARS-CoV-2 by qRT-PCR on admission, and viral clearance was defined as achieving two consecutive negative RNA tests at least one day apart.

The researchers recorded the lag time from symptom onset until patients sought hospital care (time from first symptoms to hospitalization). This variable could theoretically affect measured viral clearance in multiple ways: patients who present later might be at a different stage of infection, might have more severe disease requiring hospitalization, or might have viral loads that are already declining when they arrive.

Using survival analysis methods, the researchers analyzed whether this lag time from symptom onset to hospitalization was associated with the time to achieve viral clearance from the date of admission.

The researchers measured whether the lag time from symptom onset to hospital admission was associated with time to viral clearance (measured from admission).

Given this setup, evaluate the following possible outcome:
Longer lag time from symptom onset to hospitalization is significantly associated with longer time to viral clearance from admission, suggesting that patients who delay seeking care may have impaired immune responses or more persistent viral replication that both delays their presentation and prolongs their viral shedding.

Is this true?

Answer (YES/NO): NO